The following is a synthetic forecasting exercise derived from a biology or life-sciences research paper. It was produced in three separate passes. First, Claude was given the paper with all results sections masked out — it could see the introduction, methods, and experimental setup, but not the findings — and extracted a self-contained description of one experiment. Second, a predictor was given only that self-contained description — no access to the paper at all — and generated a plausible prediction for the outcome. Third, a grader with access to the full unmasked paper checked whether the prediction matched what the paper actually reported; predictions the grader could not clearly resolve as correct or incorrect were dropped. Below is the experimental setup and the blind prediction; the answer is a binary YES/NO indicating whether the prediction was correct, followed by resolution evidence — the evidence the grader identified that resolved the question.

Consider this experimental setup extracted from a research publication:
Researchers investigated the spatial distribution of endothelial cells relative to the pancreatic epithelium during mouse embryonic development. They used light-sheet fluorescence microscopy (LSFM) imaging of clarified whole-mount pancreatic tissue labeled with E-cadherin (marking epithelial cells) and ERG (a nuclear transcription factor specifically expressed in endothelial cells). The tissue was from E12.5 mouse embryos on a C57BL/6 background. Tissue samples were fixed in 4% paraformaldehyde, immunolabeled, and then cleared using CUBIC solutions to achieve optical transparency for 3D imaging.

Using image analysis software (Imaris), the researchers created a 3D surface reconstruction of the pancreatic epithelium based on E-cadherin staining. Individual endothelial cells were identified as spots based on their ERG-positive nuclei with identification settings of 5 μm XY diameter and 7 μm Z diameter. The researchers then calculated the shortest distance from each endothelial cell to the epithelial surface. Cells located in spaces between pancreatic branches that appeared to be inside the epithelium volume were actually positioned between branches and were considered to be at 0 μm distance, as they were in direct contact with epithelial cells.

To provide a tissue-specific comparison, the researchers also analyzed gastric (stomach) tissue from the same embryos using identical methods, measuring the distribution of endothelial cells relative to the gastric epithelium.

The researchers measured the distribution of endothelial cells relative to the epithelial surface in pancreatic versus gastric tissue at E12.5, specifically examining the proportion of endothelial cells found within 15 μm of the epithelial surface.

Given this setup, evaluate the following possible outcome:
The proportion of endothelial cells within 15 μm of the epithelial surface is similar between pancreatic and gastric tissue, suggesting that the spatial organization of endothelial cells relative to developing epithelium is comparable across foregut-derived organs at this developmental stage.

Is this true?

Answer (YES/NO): NO